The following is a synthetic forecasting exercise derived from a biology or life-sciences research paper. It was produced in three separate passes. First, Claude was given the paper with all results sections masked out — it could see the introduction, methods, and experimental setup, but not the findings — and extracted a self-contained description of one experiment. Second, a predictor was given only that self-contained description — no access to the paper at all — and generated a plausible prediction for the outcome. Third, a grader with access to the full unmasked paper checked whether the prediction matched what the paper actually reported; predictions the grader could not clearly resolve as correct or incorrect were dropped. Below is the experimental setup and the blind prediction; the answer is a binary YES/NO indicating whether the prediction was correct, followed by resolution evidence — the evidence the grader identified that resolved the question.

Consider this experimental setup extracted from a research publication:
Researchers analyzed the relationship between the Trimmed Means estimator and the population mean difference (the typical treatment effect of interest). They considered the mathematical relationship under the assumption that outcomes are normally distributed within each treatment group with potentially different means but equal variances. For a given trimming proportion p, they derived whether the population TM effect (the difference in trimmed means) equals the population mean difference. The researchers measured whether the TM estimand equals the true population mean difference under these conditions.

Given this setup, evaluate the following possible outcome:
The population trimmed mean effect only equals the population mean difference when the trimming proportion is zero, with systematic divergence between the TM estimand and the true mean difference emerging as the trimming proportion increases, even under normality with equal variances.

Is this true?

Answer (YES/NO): NO